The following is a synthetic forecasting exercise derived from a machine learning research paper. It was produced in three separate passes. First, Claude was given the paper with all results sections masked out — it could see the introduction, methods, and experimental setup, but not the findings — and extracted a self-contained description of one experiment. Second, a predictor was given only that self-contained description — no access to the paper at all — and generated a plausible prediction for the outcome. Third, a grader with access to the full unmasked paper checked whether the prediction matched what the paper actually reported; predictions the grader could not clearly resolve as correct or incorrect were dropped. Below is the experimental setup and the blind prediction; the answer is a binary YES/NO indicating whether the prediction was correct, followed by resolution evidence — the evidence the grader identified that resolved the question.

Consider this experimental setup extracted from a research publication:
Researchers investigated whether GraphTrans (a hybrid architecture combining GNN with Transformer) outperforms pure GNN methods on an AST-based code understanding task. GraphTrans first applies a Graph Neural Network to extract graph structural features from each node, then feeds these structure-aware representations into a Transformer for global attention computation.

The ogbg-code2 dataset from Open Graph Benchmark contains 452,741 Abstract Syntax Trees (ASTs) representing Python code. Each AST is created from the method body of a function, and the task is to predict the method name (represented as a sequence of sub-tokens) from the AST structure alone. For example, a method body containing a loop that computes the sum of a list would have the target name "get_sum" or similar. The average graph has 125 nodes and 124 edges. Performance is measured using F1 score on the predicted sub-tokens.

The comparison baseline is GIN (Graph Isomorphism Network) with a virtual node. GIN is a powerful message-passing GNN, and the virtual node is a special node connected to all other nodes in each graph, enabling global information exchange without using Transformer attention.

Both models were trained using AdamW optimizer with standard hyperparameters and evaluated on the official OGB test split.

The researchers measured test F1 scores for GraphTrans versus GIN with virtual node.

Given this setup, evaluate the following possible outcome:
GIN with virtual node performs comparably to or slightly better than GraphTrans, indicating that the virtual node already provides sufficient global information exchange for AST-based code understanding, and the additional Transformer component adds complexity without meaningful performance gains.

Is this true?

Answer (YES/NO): NO